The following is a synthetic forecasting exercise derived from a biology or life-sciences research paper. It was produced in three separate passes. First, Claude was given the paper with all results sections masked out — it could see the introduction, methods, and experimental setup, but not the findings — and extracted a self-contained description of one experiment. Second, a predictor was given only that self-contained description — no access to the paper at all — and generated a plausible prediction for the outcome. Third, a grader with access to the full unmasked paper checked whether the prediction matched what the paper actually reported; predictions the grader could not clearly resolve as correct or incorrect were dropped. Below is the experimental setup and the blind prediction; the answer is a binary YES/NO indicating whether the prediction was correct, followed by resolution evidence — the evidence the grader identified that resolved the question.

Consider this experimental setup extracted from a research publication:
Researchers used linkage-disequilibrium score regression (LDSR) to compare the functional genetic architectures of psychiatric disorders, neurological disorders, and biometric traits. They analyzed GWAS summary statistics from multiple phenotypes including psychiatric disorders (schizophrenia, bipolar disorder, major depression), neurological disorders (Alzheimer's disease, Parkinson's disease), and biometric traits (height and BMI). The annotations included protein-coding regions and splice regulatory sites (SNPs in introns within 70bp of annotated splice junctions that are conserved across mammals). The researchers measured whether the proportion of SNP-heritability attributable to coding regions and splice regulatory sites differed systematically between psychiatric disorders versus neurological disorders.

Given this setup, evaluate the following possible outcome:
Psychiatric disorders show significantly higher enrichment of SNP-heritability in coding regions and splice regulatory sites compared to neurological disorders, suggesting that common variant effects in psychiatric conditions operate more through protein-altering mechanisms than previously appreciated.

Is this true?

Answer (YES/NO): NO